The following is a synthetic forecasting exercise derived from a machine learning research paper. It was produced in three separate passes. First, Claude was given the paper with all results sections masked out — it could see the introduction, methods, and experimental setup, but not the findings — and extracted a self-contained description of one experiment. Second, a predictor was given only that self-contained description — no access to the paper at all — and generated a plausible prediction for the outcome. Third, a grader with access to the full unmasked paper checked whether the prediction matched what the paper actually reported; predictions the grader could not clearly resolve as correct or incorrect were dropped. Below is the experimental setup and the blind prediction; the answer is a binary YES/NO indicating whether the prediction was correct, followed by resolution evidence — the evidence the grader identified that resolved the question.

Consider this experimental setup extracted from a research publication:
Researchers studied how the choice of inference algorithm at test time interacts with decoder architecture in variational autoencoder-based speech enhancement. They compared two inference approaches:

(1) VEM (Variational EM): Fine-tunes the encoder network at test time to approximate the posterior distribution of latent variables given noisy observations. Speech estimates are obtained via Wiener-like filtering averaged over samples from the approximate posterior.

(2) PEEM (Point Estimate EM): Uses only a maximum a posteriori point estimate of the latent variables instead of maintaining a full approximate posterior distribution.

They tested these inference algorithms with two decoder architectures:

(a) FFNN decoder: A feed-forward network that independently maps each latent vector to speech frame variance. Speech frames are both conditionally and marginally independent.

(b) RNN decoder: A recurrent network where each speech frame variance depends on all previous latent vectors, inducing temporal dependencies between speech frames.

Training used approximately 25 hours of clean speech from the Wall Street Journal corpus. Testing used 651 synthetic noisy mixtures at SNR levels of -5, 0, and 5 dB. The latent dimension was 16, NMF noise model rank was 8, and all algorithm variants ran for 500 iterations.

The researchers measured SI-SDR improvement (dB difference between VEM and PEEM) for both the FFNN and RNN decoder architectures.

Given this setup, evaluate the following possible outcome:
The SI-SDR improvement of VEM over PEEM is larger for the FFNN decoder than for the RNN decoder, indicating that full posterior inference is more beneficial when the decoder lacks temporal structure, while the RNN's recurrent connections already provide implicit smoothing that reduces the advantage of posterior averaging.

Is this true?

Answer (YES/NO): NO